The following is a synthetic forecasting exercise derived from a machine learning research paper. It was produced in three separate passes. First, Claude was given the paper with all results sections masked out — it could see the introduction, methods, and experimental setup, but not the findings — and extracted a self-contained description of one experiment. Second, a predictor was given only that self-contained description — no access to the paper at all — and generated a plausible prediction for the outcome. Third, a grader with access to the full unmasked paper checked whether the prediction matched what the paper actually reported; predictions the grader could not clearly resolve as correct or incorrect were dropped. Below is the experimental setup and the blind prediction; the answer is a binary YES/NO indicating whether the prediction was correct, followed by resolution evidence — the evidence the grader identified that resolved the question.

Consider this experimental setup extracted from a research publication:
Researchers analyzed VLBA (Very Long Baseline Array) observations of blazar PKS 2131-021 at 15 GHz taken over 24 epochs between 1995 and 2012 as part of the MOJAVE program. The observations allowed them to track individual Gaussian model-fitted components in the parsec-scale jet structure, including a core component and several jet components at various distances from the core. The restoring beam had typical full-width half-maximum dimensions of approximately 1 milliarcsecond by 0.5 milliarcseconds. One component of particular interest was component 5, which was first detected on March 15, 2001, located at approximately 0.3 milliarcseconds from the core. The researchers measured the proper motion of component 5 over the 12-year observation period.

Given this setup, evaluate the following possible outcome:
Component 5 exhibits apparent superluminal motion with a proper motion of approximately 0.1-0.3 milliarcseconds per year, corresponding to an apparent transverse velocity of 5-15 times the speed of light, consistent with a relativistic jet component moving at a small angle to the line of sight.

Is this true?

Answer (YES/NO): NO